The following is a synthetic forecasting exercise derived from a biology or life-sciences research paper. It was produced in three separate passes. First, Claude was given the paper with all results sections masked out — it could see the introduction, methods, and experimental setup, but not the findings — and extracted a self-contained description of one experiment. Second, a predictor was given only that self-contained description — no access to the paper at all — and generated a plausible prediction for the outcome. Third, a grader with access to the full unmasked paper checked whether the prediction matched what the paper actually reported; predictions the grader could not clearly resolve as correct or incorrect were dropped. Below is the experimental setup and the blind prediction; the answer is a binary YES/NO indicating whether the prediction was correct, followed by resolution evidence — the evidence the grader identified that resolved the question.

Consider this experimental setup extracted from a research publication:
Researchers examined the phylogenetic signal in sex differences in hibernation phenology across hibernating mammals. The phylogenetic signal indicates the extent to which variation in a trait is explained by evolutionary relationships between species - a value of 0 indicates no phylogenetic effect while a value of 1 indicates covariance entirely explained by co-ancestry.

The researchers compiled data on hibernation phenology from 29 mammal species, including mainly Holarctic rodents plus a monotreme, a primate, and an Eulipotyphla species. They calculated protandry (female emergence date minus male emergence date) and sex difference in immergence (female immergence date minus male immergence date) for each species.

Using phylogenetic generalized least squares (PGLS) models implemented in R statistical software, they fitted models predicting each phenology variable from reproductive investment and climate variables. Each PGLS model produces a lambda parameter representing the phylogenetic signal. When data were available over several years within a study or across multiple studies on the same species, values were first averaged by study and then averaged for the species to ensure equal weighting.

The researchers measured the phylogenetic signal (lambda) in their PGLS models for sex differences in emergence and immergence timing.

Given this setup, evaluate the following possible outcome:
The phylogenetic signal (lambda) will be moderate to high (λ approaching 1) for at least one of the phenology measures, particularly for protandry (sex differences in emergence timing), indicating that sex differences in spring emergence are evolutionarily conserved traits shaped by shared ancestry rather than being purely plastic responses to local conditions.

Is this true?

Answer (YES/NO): NO